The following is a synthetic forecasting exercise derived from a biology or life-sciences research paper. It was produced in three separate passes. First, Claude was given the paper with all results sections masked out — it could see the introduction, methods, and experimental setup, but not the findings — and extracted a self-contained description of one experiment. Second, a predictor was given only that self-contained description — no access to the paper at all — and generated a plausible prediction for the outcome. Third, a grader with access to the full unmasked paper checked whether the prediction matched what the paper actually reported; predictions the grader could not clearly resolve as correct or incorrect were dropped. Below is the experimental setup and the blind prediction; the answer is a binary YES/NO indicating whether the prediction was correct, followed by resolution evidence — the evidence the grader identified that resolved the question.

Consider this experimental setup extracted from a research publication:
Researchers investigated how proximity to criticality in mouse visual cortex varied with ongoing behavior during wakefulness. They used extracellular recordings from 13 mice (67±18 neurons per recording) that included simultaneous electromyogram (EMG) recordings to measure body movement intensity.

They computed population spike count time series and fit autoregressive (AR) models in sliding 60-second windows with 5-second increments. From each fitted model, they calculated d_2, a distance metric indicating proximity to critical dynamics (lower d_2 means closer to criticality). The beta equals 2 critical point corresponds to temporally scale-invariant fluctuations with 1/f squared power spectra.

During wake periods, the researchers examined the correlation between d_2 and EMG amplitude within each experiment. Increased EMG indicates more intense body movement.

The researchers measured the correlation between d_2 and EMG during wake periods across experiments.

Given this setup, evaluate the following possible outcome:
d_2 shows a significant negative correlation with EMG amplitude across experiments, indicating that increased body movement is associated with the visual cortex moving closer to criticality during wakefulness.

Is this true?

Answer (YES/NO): NO